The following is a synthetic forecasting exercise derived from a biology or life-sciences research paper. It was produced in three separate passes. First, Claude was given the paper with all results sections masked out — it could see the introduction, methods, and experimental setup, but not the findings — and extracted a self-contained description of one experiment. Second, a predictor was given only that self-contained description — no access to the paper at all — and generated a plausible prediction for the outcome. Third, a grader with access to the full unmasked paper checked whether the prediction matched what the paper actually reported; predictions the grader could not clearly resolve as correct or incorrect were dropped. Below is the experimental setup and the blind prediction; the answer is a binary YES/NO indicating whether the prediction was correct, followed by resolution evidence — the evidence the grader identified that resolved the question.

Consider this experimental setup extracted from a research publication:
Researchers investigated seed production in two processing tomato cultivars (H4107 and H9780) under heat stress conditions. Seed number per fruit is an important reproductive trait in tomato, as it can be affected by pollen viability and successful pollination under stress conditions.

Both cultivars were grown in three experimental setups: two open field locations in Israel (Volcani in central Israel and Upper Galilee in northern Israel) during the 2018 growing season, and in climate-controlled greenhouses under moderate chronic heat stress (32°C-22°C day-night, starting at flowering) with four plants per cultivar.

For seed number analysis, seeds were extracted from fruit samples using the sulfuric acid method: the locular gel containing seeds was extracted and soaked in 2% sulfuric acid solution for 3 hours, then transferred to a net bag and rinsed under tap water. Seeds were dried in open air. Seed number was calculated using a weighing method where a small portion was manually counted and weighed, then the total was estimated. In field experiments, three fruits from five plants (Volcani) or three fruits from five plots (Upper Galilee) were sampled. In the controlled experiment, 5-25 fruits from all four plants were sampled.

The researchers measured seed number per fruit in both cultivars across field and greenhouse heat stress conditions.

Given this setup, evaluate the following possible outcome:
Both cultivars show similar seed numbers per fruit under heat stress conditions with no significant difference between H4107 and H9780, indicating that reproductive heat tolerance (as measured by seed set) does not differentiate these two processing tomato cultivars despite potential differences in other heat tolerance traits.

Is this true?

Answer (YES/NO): NO